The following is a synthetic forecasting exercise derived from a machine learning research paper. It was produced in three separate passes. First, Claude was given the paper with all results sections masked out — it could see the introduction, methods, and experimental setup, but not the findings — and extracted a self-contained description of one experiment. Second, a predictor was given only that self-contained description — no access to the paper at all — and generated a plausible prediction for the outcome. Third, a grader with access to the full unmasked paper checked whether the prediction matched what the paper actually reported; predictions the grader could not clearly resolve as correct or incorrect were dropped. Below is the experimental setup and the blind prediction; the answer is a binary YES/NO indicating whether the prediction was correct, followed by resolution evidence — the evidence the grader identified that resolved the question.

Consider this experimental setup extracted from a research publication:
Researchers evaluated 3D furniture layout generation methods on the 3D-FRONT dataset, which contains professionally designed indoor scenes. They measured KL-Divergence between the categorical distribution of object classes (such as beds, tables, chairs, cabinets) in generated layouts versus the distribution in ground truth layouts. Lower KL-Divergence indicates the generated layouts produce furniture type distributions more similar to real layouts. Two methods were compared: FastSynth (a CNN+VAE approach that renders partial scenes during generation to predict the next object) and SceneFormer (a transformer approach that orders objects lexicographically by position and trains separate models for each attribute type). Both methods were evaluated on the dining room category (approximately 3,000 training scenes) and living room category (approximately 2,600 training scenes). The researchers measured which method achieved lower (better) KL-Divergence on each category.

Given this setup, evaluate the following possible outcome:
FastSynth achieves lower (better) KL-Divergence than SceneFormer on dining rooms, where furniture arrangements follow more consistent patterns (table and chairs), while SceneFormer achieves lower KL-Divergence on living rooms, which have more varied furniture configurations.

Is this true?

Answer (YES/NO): NO